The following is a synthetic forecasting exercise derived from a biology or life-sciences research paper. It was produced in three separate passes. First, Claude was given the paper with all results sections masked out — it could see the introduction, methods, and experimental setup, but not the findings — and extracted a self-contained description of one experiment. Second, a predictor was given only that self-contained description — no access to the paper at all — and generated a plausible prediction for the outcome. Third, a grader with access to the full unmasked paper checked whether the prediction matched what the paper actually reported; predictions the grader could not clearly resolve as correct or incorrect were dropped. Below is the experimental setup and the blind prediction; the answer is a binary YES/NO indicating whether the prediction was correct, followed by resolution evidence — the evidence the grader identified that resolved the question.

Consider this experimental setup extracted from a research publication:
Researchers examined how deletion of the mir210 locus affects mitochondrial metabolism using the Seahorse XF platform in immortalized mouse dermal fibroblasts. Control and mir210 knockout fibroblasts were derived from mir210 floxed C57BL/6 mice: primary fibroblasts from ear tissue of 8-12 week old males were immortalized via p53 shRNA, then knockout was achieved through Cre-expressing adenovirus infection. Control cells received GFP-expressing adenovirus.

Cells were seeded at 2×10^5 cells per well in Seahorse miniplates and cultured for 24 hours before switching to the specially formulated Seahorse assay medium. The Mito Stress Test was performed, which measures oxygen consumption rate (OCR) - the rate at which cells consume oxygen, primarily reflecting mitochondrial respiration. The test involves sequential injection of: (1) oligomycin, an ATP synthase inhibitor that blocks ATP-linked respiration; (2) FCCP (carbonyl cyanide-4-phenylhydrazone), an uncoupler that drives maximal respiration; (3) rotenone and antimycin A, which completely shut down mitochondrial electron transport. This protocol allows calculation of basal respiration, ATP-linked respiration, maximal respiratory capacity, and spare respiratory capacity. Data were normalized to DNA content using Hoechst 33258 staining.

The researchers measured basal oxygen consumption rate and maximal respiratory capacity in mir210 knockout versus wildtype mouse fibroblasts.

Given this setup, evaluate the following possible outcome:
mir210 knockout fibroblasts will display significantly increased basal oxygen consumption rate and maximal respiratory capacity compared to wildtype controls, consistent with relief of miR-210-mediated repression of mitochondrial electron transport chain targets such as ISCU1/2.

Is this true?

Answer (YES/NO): NO